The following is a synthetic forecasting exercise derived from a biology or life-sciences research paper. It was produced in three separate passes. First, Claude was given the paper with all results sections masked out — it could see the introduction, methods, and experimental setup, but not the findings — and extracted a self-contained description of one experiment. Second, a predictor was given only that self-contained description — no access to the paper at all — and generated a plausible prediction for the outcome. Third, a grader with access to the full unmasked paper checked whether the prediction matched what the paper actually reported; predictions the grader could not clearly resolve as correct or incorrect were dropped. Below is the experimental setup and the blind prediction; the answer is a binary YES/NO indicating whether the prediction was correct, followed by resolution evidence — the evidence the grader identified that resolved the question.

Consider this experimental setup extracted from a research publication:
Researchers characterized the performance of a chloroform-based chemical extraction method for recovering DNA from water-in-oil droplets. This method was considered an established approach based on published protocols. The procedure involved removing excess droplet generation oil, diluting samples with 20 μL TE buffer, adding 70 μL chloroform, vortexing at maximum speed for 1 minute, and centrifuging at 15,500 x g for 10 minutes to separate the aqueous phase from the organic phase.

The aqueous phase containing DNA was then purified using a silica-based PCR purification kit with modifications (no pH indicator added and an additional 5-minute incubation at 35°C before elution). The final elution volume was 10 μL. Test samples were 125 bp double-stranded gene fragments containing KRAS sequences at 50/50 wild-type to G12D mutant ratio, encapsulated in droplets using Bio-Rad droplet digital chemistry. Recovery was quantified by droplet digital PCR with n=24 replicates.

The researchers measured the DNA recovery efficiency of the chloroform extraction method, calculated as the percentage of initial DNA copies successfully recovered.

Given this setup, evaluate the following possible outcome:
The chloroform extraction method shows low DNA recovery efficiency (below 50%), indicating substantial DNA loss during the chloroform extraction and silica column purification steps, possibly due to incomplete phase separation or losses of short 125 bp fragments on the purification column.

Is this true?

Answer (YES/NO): YES